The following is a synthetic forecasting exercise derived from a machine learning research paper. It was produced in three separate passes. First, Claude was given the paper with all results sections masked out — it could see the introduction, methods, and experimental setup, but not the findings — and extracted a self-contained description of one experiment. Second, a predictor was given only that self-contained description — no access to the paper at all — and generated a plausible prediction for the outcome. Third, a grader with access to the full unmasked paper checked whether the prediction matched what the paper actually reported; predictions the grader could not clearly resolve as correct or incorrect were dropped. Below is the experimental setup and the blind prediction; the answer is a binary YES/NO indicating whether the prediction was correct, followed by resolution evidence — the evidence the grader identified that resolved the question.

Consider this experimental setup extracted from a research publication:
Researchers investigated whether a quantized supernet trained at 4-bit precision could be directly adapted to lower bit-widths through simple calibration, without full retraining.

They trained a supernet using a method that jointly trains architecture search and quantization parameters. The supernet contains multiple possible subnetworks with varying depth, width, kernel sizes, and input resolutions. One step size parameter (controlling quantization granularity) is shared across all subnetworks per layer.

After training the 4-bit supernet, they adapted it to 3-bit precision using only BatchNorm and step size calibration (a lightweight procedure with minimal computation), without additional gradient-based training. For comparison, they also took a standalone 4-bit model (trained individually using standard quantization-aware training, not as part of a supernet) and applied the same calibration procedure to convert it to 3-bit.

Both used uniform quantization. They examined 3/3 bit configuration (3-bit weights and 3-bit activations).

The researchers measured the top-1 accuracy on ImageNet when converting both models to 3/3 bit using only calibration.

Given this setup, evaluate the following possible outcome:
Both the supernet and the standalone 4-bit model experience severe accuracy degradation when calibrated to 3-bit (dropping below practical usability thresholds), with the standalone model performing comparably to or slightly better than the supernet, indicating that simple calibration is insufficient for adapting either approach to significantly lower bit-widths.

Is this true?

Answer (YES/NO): NO